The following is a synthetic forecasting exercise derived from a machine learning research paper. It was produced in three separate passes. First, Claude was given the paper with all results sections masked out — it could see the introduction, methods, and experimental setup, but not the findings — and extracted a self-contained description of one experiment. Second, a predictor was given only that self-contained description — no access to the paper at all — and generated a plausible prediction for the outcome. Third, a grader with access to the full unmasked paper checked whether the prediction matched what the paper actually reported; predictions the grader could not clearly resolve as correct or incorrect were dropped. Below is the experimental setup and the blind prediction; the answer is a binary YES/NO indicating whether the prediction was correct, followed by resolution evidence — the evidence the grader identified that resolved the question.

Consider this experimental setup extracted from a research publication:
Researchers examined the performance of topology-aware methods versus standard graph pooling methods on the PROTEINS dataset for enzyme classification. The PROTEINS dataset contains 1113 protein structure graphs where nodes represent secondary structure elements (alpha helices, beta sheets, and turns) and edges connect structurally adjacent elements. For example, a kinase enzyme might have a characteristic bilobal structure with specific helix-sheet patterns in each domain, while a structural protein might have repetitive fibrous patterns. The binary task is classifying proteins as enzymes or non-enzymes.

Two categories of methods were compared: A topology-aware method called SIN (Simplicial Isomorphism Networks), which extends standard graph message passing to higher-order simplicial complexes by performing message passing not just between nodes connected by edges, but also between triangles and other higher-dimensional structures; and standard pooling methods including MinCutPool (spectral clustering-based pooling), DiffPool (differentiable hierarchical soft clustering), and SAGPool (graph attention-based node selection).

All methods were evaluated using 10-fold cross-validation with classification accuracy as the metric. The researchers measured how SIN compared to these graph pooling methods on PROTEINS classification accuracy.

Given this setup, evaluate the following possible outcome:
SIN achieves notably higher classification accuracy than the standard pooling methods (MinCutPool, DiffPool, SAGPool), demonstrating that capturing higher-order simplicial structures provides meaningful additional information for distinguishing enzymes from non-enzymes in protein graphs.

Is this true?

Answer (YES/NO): NO